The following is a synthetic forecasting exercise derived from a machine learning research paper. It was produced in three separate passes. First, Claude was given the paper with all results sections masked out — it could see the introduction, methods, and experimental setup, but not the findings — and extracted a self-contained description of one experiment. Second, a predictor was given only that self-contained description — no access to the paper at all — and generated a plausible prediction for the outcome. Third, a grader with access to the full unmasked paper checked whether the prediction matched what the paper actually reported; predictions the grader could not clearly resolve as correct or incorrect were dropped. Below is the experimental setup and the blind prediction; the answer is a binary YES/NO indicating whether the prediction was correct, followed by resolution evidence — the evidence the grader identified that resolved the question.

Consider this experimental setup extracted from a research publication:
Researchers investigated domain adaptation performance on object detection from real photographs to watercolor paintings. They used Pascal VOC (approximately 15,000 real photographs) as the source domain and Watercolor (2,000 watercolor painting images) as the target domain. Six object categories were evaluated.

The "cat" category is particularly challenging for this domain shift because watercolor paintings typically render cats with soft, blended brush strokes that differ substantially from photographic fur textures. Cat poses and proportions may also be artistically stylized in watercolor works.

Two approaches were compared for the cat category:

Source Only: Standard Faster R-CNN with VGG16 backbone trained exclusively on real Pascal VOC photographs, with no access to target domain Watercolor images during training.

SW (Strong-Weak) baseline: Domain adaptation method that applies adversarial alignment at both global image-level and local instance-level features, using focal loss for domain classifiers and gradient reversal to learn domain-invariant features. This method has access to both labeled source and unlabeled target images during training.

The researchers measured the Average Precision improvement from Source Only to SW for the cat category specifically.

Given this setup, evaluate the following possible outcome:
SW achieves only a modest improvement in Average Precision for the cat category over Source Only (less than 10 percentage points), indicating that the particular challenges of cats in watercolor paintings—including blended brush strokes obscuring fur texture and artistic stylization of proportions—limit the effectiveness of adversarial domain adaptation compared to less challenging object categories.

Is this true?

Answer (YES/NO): NO